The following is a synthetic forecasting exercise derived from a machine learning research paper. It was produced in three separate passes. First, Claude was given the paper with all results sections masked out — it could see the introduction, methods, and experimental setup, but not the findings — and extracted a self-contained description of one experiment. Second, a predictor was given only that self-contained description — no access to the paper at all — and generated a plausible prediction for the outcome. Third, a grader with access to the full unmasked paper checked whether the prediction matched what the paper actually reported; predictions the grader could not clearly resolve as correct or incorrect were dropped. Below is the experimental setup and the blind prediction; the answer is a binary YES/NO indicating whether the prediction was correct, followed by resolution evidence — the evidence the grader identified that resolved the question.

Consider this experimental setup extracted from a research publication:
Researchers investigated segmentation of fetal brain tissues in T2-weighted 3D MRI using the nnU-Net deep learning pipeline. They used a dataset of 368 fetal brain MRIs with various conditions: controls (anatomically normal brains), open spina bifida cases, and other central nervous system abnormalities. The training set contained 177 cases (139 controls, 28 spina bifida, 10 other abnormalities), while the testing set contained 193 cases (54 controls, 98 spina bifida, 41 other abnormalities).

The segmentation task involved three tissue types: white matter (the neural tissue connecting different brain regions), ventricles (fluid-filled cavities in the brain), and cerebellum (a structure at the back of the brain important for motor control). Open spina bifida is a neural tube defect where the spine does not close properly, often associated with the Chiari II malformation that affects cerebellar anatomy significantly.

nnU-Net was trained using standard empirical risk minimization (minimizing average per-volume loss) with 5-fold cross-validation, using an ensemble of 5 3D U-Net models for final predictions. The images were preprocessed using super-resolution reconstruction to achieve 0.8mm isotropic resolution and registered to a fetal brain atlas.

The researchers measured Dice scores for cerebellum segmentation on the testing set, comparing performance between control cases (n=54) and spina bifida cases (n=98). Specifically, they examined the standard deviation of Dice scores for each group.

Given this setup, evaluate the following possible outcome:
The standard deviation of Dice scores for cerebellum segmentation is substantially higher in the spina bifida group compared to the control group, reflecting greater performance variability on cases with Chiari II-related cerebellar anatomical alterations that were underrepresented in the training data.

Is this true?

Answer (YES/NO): YES